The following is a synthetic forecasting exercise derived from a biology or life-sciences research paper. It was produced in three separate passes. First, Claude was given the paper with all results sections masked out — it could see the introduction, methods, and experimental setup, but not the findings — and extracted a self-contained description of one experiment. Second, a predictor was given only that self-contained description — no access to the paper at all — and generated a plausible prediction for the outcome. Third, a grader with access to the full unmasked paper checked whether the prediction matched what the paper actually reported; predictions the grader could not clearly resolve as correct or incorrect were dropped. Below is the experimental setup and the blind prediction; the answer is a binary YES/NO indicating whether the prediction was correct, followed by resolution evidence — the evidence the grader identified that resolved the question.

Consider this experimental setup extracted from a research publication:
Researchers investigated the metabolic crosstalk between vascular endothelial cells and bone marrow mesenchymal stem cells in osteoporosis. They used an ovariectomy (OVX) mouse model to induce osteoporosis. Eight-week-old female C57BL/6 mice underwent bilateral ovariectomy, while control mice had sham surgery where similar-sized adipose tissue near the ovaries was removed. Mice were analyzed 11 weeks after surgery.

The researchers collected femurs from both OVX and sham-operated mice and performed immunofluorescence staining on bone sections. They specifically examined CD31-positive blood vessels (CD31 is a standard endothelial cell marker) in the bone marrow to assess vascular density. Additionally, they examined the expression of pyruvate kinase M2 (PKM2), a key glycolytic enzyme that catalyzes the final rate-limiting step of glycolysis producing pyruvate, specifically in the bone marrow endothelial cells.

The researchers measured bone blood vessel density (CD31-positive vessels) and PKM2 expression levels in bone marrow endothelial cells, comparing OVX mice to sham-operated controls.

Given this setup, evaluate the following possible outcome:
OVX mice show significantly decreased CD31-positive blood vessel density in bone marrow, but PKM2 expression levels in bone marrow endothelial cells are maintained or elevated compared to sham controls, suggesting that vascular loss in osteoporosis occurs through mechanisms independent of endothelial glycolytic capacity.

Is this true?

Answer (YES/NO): NO